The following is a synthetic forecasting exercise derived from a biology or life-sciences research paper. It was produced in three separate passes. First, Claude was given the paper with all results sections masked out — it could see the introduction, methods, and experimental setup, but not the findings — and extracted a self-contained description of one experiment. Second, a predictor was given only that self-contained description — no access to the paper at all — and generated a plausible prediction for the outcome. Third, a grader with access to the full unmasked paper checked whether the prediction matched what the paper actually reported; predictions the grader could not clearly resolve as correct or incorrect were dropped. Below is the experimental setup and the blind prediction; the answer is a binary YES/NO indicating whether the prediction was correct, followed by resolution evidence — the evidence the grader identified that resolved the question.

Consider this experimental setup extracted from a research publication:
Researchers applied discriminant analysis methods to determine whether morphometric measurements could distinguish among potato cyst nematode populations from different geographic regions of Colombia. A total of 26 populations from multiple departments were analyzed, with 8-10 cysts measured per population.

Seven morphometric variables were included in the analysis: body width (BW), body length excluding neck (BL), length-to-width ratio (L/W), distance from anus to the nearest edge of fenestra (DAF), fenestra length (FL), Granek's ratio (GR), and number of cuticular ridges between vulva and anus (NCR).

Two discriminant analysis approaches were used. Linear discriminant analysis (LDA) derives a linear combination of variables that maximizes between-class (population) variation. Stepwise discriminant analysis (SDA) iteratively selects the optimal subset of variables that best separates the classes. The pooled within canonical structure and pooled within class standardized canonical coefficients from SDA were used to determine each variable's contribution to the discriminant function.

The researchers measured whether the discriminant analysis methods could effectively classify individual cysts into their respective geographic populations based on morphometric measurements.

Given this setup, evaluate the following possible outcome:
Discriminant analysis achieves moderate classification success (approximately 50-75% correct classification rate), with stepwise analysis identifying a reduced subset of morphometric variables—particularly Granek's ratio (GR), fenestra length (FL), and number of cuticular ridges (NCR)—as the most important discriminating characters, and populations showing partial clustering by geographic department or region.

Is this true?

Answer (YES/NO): NO